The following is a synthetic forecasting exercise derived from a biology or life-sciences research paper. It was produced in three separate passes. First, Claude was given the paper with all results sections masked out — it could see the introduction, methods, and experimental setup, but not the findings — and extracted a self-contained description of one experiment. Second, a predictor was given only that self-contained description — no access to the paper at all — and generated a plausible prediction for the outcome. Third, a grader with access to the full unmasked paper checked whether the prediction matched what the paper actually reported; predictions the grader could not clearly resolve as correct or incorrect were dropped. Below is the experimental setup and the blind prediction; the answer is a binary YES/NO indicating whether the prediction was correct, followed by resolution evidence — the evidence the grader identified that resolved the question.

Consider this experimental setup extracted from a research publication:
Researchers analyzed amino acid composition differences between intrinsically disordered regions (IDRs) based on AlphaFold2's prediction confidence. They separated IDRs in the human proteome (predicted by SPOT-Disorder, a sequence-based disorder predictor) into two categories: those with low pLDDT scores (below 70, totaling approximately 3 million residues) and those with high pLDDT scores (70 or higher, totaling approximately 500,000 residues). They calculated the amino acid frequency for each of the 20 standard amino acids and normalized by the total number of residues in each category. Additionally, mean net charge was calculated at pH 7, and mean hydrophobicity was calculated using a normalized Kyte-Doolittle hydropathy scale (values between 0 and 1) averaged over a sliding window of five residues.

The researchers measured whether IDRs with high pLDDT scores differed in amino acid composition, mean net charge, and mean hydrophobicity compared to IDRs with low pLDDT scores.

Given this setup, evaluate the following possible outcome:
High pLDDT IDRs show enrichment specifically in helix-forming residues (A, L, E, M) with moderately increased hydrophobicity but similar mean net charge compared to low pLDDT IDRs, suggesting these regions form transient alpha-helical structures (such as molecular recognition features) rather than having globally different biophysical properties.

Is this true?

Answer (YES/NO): NO